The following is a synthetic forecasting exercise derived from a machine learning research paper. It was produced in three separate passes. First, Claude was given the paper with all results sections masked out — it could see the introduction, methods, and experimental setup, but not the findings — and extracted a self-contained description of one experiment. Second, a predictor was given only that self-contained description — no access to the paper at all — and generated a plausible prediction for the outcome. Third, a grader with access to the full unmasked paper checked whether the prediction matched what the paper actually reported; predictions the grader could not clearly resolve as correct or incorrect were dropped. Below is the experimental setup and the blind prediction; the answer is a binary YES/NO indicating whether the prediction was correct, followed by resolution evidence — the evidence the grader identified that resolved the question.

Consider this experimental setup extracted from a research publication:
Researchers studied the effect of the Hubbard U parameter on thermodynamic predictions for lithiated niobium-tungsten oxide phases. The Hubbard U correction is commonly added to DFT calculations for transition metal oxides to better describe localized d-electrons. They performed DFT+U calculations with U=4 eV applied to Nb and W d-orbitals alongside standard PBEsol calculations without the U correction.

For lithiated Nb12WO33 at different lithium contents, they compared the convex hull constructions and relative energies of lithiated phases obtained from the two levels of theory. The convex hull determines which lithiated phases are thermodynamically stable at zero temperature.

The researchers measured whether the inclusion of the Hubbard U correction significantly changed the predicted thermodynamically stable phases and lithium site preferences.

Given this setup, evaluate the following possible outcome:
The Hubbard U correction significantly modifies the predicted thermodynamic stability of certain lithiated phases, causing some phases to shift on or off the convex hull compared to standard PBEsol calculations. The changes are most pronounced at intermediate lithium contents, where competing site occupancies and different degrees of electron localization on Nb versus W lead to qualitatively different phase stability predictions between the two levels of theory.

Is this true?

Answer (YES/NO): NO